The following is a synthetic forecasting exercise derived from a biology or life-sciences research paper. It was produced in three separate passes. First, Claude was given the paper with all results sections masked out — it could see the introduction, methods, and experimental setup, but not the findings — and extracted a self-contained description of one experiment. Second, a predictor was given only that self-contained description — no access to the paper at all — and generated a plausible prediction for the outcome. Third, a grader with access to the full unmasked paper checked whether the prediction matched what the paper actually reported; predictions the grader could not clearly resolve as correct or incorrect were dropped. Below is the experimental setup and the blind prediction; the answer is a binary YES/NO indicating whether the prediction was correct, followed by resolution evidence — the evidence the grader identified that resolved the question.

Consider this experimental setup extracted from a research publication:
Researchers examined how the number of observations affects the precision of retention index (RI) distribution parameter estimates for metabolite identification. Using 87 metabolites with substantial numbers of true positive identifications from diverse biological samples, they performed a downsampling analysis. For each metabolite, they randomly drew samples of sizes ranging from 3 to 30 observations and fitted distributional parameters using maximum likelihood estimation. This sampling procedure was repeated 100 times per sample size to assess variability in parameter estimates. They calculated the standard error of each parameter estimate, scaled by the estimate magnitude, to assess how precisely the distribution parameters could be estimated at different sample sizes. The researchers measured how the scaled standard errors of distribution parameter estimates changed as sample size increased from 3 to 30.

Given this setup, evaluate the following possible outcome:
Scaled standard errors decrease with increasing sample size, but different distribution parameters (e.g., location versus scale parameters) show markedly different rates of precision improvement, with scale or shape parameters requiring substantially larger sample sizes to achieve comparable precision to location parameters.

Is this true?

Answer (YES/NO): YES